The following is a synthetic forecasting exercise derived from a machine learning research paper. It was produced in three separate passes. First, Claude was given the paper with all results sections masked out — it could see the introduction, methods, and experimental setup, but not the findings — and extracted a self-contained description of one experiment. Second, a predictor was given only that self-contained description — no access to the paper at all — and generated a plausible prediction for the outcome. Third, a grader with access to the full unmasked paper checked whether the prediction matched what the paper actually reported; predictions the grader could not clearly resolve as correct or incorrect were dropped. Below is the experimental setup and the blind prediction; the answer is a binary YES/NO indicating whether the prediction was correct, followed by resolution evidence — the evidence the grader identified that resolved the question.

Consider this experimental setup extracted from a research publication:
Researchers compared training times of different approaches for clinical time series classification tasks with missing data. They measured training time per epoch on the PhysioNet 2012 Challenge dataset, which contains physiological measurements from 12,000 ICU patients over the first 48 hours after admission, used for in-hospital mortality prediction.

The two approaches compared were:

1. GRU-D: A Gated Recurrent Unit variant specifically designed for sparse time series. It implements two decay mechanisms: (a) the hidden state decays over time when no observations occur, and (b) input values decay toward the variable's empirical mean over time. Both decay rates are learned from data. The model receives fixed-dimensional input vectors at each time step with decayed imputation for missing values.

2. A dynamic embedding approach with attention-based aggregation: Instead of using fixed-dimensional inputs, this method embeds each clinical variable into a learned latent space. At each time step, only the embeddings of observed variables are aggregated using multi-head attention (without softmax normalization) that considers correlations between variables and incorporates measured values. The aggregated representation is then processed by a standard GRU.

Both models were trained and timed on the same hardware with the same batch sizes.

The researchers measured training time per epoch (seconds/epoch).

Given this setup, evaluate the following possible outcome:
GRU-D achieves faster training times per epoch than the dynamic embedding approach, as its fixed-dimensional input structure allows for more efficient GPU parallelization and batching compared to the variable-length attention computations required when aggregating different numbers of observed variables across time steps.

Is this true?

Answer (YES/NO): NO